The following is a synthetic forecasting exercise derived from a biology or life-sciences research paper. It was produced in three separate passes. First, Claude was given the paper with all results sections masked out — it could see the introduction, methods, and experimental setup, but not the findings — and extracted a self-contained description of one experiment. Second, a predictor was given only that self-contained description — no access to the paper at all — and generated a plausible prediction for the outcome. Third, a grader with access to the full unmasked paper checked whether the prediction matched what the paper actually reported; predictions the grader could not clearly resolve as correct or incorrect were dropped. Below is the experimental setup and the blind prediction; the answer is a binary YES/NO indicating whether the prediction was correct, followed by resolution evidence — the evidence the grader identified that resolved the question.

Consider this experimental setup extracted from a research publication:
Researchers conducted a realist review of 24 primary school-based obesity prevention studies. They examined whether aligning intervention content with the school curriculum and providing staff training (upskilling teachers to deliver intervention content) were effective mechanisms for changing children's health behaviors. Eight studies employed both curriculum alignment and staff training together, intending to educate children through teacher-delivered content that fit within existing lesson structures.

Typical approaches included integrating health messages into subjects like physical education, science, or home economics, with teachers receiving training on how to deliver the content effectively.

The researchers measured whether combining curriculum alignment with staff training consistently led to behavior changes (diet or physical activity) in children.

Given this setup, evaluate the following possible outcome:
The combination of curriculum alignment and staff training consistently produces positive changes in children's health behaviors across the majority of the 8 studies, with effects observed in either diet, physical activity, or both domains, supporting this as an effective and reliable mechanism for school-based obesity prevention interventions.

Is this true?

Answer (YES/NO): NO